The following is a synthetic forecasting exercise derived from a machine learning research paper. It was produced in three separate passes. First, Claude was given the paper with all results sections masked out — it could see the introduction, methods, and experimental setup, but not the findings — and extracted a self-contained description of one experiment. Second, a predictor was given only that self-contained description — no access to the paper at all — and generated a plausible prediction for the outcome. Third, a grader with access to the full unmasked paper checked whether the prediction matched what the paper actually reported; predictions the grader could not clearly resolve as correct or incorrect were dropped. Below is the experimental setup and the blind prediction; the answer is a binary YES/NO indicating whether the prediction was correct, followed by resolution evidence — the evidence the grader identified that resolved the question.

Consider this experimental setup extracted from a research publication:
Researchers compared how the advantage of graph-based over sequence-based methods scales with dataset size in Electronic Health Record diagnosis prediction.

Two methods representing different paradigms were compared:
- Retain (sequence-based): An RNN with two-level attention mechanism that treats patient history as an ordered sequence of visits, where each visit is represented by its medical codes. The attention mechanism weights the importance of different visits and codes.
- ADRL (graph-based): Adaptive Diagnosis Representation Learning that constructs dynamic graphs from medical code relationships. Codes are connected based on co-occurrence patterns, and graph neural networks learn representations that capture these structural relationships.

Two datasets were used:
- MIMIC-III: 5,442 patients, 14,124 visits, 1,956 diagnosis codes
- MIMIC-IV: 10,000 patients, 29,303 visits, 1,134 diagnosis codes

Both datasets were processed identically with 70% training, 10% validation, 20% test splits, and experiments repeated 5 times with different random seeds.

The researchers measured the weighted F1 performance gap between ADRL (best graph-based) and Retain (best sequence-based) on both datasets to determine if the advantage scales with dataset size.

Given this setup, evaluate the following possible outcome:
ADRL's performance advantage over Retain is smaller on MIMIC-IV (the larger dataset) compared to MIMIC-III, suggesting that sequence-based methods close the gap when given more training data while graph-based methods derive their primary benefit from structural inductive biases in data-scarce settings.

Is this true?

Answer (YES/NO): NO